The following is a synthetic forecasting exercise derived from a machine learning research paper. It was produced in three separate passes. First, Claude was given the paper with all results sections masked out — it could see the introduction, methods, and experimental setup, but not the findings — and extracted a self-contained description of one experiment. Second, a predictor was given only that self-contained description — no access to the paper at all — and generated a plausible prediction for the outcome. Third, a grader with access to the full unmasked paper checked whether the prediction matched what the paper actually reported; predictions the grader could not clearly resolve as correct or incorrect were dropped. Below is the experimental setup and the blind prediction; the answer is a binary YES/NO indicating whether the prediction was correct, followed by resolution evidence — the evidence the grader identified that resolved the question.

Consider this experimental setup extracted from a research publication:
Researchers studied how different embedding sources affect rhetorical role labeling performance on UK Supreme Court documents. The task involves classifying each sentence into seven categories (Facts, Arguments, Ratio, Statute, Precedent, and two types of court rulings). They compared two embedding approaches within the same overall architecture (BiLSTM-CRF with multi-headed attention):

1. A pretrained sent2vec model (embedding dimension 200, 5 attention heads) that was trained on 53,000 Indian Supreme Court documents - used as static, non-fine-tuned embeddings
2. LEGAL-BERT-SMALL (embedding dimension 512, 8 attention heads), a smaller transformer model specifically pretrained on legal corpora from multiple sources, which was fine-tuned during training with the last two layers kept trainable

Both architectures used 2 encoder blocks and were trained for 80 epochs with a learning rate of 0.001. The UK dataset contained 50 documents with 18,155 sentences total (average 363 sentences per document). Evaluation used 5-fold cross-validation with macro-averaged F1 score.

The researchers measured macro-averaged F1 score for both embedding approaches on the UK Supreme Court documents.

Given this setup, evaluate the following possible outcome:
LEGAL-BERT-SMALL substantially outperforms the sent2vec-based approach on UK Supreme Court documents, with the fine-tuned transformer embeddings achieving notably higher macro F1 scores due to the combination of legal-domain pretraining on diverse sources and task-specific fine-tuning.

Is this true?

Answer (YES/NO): YES